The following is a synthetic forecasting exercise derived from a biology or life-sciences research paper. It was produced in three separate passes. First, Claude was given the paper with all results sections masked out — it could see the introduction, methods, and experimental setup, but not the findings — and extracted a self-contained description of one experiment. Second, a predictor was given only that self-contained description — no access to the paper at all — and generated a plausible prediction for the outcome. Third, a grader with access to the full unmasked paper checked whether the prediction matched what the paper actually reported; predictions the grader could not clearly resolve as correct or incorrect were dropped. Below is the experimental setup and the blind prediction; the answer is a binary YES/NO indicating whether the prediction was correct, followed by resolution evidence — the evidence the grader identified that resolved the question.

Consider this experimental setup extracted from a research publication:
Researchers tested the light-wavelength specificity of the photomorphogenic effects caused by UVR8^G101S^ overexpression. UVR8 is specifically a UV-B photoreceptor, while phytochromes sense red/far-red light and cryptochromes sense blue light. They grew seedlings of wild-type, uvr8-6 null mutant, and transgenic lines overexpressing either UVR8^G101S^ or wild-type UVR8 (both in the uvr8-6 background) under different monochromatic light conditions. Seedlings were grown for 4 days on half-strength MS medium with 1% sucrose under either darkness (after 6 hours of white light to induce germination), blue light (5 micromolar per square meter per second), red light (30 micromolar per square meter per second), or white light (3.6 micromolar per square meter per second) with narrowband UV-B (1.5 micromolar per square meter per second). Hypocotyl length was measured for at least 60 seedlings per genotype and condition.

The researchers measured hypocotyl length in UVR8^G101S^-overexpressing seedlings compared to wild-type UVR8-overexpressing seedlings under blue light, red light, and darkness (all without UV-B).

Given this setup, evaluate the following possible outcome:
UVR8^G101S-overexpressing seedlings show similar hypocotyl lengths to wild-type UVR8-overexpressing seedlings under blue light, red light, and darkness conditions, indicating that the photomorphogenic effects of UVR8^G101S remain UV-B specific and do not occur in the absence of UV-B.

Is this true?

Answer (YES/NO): NO